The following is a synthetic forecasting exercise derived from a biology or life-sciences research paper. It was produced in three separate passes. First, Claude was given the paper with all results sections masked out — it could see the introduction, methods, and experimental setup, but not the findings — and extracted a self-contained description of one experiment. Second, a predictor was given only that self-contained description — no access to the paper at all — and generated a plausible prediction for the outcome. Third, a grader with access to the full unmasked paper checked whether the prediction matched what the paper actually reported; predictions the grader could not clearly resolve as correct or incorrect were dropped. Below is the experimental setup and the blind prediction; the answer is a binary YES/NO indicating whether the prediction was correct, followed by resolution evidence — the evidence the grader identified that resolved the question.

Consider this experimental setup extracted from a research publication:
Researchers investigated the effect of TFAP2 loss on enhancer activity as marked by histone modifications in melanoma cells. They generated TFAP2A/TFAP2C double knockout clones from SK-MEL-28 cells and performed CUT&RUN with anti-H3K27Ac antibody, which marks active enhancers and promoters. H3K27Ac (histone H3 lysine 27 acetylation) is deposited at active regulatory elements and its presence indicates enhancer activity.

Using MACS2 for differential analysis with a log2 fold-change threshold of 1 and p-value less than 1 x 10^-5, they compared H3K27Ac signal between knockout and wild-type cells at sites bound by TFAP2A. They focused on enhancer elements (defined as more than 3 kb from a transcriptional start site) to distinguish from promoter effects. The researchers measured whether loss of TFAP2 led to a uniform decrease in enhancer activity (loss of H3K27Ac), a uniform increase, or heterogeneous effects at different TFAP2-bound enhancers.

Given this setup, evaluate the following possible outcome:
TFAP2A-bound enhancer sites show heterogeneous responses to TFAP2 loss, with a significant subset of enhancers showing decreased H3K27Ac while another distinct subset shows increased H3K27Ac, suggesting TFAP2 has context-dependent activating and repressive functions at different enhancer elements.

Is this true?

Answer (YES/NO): YES